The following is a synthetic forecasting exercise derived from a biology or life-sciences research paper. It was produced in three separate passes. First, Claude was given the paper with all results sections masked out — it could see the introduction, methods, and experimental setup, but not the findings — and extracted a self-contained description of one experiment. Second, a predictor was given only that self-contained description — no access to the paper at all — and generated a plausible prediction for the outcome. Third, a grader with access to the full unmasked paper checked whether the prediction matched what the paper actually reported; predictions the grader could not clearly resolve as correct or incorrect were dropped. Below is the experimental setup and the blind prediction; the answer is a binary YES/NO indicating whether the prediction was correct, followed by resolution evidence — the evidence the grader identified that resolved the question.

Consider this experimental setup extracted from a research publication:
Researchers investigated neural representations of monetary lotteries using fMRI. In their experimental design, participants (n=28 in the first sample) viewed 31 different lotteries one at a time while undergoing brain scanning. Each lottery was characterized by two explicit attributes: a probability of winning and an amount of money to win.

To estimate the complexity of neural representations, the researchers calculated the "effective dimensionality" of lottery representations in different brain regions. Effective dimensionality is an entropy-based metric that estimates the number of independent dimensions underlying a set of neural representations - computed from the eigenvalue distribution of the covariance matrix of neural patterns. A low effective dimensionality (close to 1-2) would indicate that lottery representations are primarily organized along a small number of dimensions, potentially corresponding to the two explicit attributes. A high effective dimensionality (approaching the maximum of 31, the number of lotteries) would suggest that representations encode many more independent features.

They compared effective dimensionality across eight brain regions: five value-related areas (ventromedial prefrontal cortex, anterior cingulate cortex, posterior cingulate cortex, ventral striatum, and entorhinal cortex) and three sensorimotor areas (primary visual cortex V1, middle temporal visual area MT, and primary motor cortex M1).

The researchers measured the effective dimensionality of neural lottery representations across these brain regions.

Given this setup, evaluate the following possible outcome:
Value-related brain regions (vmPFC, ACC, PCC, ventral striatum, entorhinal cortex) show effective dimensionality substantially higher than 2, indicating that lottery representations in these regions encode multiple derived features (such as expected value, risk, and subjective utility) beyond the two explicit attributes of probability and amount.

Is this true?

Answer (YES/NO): YES